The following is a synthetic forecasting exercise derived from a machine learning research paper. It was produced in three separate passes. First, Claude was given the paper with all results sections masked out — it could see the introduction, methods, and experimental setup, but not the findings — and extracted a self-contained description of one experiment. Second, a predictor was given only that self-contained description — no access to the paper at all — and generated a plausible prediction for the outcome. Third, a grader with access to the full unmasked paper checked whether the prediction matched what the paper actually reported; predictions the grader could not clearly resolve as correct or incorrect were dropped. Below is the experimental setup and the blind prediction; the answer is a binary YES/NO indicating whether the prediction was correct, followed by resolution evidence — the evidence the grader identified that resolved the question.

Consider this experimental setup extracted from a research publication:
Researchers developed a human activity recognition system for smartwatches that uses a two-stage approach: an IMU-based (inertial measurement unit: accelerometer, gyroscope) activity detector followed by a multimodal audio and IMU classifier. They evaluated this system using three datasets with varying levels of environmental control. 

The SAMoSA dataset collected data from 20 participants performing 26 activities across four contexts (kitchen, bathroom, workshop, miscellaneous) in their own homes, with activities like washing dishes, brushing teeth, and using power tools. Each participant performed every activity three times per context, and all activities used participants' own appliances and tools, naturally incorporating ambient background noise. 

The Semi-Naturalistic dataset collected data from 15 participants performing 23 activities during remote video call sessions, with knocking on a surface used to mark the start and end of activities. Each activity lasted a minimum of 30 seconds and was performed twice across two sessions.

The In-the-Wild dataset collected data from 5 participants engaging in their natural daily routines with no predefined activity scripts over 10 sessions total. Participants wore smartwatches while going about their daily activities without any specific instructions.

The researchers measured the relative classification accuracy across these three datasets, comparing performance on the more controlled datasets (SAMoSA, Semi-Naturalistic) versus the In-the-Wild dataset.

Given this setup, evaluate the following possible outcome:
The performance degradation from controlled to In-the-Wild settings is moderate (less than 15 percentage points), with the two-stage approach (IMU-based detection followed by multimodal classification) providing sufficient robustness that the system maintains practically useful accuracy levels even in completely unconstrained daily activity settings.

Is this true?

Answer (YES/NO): NO